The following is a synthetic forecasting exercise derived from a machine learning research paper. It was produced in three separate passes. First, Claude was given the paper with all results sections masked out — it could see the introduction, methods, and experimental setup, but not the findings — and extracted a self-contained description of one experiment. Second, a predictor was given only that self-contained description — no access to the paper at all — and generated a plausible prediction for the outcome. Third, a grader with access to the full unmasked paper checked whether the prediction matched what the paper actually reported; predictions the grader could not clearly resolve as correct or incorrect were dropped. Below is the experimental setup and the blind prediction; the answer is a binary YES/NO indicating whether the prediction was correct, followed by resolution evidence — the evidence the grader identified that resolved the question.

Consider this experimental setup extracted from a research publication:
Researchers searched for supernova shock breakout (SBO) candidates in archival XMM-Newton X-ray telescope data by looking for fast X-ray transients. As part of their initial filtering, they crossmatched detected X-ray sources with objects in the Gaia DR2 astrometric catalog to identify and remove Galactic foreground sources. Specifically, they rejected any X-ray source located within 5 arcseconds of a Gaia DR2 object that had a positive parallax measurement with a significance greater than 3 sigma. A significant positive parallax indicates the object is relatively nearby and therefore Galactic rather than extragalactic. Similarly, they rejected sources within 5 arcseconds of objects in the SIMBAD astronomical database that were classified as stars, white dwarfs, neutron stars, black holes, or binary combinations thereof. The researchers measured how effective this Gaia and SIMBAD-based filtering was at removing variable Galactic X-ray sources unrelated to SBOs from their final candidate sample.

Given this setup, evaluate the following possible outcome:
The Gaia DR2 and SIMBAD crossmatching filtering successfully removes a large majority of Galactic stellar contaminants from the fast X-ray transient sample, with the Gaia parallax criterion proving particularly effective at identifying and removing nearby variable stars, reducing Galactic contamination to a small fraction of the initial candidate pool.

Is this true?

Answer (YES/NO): NO